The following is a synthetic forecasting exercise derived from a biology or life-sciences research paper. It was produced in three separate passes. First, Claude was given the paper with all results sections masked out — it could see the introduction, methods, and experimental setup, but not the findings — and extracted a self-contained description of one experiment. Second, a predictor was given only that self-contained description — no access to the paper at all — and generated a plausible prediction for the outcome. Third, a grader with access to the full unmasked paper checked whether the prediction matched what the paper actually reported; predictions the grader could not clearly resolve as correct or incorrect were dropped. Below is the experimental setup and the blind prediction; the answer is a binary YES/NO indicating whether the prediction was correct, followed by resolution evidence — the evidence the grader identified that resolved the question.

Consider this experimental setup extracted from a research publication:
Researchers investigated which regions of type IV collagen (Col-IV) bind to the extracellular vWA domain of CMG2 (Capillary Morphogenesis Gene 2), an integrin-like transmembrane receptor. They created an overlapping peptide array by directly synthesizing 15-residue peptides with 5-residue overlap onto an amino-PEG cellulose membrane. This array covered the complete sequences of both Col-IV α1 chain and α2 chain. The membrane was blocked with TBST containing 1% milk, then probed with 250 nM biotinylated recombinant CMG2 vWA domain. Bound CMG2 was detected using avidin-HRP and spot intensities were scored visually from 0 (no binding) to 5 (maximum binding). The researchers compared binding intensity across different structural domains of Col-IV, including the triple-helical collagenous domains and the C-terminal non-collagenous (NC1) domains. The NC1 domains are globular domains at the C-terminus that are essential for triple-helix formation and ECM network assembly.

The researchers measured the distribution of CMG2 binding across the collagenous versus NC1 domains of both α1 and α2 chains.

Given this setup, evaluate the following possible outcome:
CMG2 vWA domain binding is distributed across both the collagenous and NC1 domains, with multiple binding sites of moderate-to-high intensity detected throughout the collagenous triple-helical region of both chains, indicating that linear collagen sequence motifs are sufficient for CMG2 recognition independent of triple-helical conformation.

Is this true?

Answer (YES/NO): NO